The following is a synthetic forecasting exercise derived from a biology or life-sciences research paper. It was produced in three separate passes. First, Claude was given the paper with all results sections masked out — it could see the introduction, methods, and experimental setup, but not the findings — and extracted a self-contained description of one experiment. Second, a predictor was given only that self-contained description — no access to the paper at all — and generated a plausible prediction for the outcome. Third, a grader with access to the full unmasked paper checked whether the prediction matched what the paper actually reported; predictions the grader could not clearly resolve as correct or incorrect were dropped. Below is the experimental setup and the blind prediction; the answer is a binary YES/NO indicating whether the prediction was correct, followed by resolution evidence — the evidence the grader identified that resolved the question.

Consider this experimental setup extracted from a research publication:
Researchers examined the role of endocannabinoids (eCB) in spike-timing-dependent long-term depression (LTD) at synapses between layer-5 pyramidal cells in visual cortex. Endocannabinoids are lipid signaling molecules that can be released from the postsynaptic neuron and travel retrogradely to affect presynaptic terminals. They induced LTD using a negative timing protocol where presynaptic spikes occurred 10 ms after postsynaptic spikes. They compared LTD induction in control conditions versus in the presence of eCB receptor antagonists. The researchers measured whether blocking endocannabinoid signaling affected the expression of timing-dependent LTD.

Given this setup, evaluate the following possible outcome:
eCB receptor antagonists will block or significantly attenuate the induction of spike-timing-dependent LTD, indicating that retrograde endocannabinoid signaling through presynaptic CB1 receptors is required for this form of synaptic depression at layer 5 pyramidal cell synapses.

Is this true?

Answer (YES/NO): YES